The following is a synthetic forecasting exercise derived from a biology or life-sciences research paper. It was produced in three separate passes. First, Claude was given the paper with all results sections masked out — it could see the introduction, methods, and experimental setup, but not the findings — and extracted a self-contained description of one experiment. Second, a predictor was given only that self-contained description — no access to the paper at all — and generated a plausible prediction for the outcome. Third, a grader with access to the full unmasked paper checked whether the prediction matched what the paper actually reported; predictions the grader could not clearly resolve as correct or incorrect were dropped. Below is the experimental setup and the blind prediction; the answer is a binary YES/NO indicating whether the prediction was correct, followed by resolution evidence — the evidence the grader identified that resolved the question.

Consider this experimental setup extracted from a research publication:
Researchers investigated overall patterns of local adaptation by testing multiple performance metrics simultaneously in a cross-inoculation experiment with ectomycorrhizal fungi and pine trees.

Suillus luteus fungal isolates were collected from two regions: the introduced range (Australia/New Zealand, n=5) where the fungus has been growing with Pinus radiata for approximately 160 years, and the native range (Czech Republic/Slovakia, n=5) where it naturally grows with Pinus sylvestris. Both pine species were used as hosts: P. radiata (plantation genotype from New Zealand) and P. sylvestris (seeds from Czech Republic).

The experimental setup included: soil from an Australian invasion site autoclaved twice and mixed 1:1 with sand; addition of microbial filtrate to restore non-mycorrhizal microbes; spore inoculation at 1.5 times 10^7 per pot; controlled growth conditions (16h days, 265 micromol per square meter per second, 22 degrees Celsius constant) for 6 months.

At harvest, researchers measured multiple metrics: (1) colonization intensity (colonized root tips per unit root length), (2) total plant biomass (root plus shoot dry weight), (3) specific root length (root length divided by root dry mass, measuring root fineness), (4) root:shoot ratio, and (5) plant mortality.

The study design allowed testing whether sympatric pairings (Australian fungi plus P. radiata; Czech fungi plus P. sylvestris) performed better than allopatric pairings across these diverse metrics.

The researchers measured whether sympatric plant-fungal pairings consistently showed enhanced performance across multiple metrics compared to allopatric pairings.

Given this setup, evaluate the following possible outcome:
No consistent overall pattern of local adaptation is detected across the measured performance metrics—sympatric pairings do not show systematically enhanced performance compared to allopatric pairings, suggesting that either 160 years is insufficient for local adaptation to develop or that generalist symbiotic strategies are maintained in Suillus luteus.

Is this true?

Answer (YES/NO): NO